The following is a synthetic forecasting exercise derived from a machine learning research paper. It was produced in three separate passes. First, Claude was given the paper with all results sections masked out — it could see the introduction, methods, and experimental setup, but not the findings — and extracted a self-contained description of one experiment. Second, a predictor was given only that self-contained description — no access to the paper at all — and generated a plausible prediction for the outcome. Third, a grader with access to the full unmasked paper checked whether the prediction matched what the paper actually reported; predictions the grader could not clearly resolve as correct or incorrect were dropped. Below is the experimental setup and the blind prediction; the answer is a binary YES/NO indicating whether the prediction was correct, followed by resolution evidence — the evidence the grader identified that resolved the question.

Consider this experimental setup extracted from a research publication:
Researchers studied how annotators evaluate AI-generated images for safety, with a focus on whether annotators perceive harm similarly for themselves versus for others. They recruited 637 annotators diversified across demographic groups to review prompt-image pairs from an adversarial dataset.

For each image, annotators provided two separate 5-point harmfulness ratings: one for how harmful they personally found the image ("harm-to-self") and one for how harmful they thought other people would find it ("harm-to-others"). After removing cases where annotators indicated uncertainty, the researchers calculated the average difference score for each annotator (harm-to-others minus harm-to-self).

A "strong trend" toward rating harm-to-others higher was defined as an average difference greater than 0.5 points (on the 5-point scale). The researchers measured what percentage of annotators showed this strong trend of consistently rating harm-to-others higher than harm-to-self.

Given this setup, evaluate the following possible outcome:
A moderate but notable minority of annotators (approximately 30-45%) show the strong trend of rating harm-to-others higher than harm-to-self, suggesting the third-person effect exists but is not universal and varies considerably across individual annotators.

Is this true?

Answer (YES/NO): NO